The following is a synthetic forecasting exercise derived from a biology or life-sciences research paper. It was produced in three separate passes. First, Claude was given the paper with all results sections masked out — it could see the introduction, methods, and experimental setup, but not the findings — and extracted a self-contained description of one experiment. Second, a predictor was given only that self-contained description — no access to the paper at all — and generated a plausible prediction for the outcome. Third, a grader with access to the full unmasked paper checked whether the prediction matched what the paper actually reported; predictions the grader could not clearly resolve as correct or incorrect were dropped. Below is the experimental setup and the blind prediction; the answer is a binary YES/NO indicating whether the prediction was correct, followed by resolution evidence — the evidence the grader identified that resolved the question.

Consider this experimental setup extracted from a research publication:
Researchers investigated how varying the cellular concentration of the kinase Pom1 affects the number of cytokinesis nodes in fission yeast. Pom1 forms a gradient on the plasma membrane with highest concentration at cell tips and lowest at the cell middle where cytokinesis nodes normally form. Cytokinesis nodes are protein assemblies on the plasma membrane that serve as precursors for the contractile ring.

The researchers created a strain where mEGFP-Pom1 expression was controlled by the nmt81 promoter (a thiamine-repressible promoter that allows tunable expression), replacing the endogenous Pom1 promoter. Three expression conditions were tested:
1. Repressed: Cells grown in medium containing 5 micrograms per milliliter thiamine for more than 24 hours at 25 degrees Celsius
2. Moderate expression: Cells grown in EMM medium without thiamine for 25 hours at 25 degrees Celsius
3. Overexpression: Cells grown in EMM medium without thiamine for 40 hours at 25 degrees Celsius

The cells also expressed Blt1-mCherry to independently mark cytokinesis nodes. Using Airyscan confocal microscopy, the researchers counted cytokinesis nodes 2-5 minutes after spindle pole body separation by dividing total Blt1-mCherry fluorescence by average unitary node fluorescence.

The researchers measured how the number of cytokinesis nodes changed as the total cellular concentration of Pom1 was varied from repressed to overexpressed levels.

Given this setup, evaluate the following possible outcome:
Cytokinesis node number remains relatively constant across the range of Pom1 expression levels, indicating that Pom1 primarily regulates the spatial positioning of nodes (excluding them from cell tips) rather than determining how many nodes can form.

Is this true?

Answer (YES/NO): NO